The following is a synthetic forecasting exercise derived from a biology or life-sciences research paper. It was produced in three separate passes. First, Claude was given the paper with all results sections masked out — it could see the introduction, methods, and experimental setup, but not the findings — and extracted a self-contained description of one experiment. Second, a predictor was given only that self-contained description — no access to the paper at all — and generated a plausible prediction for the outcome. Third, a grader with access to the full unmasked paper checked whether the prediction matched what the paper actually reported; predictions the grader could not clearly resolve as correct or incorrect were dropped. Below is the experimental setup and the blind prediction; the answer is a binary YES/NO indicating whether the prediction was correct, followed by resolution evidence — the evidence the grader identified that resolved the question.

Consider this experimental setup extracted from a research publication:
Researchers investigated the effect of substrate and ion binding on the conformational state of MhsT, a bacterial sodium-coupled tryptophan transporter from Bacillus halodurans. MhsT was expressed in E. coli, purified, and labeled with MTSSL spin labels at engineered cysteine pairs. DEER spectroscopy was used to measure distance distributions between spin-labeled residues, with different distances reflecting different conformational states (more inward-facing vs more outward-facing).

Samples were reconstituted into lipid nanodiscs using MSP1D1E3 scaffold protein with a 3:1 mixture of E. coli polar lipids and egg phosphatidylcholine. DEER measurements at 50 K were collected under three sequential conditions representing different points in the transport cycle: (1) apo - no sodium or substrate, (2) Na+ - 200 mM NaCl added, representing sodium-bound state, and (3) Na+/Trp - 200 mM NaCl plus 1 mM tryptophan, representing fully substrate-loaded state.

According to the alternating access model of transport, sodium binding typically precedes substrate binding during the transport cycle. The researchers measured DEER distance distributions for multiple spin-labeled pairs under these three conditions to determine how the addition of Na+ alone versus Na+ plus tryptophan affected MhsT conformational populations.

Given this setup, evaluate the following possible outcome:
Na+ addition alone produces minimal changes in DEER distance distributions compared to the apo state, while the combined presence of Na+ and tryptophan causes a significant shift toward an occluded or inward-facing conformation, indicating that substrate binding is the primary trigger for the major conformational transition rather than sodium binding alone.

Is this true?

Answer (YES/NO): YES